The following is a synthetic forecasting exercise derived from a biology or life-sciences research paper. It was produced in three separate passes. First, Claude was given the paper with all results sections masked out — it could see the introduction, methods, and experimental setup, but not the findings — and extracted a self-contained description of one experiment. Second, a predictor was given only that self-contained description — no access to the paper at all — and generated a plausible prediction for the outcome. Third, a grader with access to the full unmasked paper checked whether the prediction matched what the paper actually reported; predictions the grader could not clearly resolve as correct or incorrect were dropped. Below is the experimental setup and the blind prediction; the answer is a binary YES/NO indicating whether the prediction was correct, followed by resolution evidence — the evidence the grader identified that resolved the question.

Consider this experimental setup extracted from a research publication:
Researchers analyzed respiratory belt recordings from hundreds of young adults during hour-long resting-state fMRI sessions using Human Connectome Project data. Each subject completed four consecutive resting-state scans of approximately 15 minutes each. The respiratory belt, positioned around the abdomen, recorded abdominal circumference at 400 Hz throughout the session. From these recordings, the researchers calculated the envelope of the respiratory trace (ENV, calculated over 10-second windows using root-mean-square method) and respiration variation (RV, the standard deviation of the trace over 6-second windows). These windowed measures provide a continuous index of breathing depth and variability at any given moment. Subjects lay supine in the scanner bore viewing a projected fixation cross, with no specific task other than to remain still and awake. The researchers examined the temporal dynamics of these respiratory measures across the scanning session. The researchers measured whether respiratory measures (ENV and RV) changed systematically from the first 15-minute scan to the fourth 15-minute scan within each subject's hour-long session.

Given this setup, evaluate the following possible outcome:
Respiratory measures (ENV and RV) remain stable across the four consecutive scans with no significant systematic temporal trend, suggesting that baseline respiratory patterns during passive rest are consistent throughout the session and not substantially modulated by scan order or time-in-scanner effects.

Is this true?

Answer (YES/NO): NO